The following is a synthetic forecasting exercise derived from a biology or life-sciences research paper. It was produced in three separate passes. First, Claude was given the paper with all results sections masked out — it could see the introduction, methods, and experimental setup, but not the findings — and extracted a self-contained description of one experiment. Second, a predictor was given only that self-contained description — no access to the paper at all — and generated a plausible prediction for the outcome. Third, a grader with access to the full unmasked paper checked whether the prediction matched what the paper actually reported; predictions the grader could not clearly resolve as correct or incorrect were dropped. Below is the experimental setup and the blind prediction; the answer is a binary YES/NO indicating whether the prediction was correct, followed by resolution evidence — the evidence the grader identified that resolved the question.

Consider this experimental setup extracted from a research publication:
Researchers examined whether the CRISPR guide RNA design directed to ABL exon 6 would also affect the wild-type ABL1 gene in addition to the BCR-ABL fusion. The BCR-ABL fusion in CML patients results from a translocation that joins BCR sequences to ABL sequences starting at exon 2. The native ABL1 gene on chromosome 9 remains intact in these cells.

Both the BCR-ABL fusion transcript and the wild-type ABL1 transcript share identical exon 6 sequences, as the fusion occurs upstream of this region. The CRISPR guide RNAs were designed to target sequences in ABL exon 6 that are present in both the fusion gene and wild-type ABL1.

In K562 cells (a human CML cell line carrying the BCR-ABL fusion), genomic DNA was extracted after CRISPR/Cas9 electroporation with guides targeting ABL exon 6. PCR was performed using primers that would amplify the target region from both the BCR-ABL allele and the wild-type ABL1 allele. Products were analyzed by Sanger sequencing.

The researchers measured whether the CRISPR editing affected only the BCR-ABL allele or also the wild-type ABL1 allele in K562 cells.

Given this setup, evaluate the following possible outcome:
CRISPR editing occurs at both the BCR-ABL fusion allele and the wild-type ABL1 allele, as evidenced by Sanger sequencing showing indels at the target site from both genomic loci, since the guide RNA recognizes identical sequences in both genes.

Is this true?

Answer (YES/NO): YES